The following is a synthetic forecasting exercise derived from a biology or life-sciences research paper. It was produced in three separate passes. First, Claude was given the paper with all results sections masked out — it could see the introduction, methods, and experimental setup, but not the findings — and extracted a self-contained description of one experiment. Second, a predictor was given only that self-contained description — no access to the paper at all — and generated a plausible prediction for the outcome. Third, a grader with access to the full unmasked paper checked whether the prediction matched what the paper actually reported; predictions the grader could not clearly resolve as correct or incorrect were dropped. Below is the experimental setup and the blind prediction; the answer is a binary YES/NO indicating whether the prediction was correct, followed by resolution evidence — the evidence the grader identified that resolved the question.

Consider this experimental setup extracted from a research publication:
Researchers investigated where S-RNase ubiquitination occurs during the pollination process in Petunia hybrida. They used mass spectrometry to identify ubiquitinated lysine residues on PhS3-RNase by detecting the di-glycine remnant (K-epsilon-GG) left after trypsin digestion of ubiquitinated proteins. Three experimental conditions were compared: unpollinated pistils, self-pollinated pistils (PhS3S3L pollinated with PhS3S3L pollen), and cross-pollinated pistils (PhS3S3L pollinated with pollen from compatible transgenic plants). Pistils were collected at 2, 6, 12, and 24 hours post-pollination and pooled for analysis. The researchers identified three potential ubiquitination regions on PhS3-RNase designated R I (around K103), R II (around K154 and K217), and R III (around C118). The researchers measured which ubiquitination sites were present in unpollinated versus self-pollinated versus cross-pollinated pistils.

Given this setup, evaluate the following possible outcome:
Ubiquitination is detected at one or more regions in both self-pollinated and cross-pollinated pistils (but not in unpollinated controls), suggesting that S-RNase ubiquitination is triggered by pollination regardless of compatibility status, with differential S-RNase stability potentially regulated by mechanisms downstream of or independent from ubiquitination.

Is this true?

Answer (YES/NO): NO